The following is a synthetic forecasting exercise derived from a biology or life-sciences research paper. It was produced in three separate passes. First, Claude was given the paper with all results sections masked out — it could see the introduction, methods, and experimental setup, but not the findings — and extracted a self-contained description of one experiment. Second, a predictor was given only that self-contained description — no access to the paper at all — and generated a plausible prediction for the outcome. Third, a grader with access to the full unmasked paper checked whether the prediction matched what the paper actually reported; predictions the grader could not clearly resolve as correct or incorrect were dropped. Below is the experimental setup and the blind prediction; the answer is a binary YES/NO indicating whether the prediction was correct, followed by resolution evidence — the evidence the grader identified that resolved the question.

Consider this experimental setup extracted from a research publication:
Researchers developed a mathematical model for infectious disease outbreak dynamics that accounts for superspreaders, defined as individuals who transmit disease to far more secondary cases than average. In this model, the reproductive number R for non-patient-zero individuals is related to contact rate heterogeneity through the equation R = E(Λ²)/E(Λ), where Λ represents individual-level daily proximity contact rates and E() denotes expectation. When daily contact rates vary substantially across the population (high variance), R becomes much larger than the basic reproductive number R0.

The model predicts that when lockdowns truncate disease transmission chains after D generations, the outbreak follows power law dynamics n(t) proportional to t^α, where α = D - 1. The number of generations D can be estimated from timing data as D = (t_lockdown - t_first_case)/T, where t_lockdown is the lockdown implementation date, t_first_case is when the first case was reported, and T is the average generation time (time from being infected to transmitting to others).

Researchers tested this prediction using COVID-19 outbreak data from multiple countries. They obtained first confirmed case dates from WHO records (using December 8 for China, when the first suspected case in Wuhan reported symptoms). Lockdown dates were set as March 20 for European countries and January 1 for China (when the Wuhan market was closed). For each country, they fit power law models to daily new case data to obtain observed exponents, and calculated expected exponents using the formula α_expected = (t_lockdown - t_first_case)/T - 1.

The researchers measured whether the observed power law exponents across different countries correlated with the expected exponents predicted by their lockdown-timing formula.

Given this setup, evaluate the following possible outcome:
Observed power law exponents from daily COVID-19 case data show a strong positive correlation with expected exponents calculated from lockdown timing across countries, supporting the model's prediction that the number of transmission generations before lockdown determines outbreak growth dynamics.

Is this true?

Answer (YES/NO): YES